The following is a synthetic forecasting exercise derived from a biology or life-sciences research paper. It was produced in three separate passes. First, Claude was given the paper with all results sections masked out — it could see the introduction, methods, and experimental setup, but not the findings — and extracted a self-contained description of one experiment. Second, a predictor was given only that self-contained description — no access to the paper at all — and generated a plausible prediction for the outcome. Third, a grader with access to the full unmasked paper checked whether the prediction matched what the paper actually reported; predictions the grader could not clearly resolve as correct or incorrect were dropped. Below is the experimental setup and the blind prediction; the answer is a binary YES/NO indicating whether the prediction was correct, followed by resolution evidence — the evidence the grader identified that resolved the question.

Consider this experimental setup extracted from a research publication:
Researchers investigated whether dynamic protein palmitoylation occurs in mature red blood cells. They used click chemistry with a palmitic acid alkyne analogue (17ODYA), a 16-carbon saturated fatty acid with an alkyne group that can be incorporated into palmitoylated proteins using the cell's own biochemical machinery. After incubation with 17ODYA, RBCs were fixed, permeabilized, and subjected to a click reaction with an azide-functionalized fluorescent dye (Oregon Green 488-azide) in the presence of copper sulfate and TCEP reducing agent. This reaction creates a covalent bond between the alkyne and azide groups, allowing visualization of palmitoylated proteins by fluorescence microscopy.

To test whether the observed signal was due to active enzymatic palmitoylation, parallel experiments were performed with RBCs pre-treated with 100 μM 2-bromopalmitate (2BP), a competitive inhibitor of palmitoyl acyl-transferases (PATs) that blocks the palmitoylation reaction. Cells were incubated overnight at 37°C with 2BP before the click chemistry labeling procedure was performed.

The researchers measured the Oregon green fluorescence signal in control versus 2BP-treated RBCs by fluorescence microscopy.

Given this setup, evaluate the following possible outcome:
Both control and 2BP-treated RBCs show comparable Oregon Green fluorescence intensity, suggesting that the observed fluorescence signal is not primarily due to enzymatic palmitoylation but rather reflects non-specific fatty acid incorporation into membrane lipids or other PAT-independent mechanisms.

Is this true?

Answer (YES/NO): NO